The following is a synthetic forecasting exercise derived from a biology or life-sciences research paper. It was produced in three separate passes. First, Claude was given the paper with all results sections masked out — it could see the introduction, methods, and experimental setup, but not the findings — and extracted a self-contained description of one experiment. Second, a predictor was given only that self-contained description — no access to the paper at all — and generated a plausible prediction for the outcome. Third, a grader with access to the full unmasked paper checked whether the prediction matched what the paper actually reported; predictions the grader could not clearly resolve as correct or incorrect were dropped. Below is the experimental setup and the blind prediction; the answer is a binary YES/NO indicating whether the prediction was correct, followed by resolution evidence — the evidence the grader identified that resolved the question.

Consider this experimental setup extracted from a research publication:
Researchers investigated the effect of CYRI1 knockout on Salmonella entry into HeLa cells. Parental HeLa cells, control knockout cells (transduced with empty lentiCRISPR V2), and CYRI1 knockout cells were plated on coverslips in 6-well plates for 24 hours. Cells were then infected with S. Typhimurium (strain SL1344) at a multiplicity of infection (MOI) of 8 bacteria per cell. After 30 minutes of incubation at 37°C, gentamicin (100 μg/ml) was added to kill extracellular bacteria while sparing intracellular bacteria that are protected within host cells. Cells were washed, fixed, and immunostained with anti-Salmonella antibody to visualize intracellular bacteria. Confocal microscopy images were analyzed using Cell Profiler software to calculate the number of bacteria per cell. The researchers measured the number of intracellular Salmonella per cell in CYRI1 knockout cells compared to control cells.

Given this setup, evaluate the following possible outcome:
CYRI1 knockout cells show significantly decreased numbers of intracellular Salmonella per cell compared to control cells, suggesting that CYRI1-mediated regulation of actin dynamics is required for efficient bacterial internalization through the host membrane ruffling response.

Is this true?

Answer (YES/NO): NO